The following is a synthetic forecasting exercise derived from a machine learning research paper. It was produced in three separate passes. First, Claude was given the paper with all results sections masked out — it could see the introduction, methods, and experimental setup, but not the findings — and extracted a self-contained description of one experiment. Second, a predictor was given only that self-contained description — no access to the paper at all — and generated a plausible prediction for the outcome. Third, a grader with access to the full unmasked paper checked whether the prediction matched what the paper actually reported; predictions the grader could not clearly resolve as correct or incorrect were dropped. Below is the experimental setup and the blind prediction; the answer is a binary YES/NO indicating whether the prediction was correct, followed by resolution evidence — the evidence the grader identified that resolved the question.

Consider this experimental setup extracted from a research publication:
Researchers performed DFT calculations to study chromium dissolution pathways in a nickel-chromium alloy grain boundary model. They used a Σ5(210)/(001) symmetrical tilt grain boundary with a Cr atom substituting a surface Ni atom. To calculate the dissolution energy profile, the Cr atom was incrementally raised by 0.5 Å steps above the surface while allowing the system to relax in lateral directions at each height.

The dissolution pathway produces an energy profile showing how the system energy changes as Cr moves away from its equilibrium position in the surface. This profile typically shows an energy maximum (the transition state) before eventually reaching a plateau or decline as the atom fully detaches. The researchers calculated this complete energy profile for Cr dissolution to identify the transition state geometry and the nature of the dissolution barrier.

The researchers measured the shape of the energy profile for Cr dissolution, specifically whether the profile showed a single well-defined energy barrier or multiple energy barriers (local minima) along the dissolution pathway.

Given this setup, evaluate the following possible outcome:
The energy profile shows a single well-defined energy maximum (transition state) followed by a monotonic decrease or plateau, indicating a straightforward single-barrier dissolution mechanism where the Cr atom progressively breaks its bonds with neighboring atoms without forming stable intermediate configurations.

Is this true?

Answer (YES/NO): YES